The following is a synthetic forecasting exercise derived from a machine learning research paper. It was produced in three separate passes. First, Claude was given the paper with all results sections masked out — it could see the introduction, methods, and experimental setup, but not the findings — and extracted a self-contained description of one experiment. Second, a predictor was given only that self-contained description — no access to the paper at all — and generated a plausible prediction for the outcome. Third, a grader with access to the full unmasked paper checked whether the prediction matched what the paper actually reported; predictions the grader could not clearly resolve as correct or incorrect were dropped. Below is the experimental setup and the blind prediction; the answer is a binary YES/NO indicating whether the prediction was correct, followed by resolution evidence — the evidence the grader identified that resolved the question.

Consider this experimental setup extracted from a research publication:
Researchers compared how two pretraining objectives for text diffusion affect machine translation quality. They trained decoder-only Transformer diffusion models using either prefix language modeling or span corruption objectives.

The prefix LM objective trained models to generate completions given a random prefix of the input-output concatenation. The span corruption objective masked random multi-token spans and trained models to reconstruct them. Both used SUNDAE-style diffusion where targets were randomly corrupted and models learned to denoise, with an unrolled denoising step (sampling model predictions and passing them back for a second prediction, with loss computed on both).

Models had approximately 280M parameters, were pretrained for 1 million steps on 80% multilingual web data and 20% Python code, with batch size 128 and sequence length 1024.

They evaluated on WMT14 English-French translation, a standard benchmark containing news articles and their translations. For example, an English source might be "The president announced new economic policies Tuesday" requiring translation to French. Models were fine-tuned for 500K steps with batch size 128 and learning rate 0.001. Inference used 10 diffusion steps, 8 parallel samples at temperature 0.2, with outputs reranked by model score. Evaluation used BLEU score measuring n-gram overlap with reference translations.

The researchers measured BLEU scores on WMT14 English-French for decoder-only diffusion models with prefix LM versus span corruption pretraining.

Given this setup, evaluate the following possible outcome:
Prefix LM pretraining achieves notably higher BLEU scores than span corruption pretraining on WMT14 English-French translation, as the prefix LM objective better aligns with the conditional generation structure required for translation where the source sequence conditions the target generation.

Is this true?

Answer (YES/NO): NO